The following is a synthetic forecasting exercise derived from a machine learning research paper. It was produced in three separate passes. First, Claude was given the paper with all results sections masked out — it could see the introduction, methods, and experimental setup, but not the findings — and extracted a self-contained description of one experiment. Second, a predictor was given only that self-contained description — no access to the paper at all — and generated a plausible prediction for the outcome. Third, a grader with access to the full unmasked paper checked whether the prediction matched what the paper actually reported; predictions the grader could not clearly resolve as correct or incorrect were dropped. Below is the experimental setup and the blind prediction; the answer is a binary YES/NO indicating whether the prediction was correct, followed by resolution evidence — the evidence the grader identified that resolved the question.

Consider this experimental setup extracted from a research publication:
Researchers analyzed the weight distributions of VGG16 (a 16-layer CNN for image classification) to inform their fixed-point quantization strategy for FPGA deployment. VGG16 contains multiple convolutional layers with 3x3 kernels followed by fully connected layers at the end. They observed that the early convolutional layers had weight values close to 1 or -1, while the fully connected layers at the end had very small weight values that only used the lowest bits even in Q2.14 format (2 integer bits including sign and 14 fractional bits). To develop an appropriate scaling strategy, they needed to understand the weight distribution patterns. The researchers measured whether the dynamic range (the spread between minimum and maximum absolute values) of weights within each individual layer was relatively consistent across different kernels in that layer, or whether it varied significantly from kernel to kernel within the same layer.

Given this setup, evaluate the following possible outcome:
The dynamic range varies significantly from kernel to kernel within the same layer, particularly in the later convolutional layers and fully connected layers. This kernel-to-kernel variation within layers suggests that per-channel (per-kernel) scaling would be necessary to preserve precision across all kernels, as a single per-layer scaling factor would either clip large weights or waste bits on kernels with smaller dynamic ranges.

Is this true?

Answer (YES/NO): NO